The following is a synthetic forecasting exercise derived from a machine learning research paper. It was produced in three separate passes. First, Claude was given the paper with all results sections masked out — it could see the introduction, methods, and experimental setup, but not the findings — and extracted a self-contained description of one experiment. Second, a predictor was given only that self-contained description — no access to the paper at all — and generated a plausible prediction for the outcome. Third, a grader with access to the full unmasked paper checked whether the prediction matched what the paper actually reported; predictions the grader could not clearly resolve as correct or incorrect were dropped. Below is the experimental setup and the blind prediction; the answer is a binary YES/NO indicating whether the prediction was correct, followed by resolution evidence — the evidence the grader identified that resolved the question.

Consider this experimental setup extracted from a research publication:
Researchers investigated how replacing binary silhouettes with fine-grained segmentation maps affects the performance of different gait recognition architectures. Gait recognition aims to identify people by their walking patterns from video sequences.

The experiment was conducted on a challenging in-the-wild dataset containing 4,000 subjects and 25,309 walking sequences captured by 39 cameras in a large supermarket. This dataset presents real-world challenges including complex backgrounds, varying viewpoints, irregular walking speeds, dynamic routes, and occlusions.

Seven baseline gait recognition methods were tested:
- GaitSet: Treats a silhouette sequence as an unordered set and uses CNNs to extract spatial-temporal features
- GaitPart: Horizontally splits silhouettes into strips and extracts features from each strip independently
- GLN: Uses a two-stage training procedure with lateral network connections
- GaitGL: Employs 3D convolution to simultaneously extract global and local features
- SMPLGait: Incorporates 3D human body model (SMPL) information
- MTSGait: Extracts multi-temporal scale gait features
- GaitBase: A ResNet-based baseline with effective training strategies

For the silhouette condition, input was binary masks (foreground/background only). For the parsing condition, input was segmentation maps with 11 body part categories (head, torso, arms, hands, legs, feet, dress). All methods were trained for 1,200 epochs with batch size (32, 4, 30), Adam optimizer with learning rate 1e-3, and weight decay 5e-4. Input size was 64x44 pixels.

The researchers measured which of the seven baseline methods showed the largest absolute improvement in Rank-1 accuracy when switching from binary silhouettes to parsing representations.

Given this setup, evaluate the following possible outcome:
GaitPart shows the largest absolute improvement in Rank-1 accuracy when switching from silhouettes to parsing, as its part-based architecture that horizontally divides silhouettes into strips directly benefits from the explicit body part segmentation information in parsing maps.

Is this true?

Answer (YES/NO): NO